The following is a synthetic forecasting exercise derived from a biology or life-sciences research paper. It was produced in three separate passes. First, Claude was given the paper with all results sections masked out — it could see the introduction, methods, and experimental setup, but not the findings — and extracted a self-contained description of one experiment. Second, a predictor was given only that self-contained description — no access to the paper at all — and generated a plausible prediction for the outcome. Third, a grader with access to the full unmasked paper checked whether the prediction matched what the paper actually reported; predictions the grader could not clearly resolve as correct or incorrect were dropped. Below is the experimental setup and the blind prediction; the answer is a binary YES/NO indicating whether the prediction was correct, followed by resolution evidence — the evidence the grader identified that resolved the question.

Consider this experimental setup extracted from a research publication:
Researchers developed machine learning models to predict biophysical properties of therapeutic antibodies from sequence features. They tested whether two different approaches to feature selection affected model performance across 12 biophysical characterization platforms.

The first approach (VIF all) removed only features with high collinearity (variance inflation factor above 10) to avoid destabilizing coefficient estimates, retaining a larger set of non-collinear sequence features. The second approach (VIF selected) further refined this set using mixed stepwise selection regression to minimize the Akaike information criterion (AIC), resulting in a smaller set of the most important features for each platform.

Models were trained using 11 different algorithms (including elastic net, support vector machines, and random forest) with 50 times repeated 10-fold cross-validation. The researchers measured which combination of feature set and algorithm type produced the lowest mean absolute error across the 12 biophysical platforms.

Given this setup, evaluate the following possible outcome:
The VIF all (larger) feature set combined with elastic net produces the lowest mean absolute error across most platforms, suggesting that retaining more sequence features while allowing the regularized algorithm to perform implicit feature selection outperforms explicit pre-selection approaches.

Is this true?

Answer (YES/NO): NO